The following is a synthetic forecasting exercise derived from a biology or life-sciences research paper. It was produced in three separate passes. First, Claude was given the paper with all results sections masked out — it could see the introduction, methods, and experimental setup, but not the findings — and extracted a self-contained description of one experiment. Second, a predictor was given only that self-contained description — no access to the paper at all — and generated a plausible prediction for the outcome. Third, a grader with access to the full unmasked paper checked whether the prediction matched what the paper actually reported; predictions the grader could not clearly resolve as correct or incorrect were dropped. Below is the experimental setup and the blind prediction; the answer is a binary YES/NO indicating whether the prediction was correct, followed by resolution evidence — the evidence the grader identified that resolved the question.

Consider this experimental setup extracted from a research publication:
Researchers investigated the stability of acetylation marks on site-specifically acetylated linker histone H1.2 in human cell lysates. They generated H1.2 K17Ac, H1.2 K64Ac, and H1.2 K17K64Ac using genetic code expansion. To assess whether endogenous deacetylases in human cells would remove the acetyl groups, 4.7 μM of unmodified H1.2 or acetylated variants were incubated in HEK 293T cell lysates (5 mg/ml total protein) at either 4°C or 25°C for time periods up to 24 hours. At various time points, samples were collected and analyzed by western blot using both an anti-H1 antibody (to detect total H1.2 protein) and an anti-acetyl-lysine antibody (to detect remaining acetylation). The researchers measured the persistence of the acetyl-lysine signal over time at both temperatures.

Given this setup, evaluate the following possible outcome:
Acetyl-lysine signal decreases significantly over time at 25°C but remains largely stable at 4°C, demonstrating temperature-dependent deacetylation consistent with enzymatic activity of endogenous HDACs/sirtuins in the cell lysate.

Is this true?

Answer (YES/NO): NO